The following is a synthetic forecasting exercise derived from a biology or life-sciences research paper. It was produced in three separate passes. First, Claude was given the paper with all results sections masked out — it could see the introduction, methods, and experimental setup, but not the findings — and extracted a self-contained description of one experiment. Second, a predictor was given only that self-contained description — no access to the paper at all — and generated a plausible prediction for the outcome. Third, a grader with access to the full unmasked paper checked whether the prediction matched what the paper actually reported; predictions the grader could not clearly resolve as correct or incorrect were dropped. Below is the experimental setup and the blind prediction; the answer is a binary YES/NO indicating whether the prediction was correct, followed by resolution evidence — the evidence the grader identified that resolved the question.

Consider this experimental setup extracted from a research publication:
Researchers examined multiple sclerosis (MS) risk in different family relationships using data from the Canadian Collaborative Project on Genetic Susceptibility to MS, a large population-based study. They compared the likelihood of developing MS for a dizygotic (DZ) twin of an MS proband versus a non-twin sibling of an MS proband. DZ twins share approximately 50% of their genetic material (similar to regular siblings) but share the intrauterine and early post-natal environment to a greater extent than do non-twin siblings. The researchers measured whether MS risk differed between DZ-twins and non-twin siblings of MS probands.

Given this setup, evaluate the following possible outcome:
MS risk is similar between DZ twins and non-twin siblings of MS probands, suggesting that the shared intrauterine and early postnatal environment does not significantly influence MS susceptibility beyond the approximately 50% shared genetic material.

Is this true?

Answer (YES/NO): NO